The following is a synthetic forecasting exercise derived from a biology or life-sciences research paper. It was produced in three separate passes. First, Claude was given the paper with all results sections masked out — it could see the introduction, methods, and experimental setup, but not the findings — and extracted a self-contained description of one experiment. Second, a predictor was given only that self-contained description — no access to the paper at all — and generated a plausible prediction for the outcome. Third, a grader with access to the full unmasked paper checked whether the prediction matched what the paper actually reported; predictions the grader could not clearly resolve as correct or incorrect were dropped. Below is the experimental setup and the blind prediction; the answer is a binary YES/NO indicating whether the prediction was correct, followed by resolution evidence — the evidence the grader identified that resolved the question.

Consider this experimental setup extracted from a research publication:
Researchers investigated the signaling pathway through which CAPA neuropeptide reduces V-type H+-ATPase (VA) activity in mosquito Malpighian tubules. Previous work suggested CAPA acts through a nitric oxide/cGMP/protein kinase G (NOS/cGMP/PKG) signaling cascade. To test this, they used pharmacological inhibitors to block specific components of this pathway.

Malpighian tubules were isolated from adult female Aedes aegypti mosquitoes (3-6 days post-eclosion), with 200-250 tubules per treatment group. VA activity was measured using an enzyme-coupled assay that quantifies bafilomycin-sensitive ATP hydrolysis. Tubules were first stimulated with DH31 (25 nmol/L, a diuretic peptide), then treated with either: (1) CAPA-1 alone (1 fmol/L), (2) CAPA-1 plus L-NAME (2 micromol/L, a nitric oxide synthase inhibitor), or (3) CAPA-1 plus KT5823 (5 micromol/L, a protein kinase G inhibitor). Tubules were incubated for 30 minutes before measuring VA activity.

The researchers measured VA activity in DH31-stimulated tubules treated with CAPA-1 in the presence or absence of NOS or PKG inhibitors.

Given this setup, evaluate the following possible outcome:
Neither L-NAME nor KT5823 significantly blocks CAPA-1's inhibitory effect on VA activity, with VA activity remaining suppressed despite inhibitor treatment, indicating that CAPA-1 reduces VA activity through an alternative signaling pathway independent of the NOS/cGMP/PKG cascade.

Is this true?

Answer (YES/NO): NO